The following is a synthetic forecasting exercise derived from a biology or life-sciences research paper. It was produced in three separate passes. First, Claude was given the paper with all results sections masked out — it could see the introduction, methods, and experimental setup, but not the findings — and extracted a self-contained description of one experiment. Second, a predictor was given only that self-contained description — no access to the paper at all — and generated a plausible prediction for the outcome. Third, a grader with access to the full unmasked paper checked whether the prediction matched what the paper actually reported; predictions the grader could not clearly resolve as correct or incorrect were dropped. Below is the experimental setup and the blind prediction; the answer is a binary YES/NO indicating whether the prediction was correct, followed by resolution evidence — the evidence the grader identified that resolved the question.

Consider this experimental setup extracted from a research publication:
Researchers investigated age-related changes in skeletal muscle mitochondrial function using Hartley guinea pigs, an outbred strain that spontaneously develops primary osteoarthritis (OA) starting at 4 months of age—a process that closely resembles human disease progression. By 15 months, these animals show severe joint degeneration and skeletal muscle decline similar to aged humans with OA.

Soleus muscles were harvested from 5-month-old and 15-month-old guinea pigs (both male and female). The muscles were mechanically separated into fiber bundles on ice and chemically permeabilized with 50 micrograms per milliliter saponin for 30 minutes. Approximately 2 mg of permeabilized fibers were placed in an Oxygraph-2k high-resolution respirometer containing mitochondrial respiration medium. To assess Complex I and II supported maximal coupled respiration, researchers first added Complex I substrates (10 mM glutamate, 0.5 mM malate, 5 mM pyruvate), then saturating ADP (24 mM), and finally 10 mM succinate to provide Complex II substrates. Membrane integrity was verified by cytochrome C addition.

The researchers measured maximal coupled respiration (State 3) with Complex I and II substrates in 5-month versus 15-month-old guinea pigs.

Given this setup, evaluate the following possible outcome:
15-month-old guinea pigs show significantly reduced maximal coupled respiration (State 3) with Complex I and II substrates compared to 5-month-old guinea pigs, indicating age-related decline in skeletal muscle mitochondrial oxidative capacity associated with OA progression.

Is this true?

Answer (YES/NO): YES